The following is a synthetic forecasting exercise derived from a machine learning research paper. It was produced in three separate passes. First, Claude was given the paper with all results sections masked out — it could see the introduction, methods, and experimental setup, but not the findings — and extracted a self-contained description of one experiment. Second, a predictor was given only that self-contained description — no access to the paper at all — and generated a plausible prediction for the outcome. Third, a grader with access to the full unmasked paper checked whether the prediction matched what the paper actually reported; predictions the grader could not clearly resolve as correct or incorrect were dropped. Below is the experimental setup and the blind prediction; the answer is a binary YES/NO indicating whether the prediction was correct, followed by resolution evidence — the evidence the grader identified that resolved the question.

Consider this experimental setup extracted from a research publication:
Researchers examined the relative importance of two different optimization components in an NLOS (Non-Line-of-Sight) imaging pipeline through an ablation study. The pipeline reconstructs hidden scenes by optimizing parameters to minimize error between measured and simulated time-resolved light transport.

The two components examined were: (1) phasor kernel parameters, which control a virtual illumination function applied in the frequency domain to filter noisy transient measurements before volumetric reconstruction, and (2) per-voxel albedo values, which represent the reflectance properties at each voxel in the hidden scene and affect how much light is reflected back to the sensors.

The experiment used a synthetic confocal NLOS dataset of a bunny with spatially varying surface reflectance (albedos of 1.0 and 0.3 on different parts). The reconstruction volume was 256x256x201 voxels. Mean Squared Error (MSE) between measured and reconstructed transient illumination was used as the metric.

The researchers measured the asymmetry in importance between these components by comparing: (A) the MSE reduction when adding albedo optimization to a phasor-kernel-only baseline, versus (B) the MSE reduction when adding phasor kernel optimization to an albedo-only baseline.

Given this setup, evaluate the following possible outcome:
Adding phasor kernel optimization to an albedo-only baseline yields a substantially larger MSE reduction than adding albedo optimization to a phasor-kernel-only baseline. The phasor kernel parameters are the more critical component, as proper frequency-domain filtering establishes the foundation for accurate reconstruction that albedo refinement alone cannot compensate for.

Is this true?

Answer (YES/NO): NO